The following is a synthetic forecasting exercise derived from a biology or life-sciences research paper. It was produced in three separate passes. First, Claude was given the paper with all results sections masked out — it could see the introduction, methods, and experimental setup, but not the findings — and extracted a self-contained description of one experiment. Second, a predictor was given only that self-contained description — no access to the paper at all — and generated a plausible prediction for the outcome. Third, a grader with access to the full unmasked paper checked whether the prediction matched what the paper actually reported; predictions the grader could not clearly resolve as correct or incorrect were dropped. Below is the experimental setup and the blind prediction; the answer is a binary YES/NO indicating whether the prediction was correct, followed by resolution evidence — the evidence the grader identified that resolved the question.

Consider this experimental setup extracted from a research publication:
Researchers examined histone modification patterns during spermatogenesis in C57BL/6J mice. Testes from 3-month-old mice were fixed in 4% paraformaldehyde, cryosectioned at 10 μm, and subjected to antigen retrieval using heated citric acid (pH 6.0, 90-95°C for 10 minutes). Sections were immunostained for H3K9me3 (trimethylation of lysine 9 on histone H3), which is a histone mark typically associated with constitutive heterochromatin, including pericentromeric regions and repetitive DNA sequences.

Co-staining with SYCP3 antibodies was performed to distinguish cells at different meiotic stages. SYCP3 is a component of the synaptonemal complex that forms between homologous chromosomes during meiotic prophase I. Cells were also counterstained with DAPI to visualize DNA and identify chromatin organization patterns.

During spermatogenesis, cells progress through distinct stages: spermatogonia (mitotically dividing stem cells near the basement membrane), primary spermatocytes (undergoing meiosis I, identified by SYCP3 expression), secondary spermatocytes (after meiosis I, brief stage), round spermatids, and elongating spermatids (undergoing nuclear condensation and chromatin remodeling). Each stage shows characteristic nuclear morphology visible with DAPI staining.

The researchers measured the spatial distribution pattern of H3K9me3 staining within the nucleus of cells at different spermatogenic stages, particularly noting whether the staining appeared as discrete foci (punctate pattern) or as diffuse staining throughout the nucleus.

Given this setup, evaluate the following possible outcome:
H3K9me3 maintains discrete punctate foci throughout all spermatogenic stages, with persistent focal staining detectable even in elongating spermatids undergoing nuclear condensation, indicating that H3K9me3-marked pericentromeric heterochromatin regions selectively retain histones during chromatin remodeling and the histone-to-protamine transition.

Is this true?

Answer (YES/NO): NO